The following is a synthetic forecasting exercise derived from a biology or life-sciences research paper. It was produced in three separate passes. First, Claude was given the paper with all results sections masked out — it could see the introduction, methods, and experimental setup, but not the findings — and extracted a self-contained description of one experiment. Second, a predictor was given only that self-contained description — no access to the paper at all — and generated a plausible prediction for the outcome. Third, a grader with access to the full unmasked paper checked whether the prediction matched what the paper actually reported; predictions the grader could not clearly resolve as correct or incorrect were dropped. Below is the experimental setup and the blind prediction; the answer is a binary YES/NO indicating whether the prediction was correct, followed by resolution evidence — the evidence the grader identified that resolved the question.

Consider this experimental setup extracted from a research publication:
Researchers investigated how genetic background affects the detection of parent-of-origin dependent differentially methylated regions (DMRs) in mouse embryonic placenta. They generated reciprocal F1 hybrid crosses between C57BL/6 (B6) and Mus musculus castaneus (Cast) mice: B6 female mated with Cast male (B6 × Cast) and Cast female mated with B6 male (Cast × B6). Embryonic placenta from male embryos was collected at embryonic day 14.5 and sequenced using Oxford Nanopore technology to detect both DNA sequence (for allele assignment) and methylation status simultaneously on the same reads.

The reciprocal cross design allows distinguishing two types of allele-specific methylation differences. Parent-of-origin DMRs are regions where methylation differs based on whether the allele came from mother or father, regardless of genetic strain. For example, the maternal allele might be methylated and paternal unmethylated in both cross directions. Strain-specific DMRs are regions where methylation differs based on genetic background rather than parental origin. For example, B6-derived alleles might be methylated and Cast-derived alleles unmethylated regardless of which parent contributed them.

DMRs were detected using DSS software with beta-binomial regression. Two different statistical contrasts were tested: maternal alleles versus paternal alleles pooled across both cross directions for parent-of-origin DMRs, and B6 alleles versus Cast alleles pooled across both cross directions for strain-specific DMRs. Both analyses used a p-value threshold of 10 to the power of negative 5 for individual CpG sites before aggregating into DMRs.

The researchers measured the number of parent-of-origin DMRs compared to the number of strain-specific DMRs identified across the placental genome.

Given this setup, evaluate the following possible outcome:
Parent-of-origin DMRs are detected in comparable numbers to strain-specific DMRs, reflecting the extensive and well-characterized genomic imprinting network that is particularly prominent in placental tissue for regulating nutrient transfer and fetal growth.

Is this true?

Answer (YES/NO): NO